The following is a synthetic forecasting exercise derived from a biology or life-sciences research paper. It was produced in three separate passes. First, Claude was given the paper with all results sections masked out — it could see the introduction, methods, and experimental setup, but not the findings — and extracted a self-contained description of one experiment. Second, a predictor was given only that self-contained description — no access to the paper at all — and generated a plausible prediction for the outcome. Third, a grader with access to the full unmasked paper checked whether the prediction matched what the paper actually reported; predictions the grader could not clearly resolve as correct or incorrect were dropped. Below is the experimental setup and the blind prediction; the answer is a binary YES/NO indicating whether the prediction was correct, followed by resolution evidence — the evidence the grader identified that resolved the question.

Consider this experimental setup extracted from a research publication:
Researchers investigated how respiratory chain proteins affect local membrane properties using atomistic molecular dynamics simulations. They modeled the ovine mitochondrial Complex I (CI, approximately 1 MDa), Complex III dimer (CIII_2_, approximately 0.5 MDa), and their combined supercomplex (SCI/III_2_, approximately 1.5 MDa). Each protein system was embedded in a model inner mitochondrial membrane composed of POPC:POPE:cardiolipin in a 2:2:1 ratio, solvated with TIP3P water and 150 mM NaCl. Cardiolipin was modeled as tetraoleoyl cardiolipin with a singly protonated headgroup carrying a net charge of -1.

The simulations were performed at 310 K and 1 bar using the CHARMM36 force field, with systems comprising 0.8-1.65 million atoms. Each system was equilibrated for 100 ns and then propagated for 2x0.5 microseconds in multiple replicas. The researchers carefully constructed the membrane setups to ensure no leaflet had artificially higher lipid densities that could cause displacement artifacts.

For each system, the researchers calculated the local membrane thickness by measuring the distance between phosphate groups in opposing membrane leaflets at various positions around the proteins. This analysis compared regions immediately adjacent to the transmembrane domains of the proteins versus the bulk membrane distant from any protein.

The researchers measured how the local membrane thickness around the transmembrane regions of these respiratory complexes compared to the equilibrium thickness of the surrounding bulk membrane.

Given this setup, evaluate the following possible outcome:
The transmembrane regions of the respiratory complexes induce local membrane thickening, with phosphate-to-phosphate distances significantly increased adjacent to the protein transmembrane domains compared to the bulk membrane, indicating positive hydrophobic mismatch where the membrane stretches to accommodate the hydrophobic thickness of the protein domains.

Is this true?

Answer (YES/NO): NO